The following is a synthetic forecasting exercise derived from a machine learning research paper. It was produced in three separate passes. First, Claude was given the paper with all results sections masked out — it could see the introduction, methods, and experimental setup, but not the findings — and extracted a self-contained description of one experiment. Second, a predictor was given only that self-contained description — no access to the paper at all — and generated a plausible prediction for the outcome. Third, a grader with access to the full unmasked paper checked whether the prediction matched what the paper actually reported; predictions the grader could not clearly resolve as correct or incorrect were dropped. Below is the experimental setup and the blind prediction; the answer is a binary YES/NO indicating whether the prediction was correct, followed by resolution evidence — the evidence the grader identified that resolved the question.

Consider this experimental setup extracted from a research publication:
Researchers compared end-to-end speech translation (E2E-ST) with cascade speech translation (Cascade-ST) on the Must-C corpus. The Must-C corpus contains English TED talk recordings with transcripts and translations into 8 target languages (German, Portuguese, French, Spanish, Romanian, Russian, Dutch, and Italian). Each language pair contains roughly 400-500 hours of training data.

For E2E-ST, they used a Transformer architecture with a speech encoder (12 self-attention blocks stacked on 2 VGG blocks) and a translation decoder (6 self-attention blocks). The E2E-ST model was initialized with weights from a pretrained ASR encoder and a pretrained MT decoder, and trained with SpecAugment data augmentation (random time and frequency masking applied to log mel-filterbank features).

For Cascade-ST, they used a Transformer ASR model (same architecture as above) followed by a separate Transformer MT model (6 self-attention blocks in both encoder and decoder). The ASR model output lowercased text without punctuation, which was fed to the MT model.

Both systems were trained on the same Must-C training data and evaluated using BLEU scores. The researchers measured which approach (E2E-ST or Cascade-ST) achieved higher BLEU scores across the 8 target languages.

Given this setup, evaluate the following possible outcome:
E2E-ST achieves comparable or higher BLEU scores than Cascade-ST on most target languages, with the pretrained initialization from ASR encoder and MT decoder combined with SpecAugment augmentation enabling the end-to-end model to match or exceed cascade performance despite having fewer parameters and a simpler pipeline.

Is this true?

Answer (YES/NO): NO